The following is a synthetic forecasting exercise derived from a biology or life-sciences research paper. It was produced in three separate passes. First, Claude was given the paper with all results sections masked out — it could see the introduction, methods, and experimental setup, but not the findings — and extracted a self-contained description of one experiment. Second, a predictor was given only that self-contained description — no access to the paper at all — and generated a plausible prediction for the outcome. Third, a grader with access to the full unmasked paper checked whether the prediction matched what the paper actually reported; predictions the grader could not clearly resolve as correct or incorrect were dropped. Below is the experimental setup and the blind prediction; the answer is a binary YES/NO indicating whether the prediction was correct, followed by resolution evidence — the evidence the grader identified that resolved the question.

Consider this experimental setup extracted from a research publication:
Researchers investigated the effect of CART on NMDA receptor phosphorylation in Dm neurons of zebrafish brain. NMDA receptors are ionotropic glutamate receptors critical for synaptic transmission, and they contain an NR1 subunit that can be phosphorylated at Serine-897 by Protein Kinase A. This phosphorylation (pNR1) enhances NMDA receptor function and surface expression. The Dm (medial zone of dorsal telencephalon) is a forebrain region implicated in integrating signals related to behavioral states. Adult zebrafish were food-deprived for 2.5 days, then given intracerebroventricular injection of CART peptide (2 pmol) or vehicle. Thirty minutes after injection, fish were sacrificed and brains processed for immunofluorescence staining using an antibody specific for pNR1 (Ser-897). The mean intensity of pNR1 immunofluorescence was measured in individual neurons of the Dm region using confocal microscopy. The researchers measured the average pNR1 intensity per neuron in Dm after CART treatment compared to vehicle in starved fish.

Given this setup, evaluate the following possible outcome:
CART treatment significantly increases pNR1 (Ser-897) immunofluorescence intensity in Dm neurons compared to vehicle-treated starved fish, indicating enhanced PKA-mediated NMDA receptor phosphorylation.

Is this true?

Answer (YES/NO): YES